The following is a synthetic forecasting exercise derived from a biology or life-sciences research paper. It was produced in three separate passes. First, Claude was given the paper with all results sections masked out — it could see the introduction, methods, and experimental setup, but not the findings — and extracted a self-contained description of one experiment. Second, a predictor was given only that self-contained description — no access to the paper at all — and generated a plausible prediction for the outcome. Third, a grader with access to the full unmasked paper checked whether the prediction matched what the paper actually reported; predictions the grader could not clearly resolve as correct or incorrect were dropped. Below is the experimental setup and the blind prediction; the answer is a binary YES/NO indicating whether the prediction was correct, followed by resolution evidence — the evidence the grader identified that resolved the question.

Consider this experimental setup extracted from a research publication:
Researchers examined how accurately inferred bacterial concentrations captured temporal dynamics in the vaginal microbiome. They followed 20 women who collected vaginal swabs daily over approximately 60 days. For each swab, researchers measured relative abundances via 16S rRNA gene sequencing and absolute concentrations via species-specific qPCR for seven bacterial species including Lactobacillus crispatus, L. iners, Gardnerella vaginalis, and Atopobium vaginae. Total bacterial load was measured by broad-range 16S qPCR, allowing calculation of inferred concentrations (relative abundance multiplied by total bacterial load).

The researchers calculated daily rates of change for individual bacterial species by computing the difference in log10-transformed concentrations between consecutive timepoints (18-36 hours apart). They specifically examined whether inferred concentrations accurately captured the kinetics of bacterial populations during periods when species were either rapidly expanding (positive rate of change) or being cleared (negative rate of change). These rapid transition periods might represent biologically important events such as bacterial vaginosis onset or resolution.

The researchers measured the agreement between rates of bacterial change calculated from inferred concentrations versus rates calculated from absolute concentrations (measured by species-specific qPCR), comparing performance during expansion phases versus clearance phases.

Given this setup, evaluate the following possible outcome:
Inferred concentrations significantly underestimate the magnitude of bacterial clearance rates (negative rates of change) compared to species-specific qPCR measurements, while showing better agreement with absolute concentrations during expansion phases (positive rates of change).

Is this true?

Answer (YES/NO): NO